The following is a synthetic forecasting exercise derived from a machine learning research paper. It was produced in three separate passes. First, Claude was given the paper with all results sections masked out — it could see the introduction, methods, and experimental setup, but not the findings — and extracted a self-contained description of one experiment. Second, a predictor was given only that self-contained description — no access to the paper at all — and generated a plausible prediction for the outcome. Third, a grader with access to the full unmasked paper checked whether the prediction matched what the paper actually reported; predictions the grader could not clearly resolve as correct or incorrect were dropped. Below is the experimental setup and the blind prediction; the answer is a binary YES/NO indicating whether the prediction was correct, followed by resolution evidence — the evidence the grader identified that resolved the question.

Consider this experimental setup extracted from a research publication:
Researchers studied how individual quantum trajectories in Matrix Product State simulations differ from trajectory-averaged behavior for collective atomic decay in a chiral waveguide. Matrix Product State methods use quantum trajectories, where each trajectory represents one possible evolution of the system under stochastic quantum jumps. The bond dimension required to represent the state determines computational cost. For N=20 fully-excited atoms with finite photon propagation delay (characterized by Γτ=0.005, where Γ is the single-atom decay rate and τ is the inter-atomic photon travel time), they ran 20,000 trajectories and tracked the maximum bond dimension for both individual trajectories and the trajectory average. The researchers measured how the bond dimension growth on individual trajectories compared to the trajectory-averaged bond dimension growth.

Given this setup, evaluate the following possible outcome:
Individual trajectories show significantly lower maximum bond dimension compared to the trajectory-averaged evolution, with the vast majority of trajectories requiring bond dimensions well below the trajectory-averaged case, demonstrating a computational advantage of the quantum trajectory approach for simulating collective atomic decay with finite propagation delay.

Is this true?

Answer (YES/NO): NO